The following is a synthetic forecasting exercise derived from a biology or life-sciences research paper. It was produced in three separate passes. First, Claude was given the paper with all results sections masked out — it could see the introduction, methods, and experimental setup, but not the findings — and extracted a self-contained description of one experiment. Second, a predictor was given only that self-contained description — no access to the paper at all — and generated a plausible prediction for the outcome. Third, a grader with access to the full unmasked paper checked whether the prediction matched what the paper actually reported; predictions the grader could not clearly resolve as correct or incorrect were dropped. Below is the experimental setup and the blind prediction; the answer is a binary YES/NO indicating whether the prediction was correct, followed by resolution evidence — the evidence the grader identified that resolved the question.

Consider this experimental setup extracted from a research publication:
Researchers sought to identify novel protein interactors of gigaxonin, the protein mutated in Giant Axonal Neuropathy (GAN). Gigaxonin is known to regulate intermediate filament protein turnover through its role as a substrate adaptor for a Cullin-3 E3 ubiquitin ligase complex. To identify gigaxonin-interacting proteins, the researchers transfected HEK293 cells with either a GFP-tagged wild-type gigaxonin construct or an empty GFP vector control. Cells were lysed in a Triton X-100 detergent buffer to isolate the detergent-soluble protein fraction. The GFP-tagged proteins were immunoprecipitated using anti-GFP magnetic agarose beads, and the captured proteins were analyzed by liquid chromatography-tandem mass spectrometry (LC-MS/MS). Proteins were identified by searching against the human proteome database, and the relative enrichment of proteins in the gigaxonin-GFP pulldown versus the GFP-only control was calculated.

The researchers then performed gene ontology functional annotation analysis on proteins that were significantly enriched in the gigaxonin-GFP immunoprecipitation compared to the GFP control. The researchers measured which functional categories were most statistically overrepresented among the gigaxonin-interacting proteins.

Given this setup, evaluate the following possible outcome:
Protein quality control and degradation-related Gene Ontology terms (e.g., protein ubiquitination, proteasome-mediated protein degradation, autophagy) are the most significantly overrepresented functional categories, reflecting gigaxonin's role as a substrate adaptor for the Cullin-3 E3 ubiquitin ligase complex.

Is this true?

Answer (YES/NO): NO